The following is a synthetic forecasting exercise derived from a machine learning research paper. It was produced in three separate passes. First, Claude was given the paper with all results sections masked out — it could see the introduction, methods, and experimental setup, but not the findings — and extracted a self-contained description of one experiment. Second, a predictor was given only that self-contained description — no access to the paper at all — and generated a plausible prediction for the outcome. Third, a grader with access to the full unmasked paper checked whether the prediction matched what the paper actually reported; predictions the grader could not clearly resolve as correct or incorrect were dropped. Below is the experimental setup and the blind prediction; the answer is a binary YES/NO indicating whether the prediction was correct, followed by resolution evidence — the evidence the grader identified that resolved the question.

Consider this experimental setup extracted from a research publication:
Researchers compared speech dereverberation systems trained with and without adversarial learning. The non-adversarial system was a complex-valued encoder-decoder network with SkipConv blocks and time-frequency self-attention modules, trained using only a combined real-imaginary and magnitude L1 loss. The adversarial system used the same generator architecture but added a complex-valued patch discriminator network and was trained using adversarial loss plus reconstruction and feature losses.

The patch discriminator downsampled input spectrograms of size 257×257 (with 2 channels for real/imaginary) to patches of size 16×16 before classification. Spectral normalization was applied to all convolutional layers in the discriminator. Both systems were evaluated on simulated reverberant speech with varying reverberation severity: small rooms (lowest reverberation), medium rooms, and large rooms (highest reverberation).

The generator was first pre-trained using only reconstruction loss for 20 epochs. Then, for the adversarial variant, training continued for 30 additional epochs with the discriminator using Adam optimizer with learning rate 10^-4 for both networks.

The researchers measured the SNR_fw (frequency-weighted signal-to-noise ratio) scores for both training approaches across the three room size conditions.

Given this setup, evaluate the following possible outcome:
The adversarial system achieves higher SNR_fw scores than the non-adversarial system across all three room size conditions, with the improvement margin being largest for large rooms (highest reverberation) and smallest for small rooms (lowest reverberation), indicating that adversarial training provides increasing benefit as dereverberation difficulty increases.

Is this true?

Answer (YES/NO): YES